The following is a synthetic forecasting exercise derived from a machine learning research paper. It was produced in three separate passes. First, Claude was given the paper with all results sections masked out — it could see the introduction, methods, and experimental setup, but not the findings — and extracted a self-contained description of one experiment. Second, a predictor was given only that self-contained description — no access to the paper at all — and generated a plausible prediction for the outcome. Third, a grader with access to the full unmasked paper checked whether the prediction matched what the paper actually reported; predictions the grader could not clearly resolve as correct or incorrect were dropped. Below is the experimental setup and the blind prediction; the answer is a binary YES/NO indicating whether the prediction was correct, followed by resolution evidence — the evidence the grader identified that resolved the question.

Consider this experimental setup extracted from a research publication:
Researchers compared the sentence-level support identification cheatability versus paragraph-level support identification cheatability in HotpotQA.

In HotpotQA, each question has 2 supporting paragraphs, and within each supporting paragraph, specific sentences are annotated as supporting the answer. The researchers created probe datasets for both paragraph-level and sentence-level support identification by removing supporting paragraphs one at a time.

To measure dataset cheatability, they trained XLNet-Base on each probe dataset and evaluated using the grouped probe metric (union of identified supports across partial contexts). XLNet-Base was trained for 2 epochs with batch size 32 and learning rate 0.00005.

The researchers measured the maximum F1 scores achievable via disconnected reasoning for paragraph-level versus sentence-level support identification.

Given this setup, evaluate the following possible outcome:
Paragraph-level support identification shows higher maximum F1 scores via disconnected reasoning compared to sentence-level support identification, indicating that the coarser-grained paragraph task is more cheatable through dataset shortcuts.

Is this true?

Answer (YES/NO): YES